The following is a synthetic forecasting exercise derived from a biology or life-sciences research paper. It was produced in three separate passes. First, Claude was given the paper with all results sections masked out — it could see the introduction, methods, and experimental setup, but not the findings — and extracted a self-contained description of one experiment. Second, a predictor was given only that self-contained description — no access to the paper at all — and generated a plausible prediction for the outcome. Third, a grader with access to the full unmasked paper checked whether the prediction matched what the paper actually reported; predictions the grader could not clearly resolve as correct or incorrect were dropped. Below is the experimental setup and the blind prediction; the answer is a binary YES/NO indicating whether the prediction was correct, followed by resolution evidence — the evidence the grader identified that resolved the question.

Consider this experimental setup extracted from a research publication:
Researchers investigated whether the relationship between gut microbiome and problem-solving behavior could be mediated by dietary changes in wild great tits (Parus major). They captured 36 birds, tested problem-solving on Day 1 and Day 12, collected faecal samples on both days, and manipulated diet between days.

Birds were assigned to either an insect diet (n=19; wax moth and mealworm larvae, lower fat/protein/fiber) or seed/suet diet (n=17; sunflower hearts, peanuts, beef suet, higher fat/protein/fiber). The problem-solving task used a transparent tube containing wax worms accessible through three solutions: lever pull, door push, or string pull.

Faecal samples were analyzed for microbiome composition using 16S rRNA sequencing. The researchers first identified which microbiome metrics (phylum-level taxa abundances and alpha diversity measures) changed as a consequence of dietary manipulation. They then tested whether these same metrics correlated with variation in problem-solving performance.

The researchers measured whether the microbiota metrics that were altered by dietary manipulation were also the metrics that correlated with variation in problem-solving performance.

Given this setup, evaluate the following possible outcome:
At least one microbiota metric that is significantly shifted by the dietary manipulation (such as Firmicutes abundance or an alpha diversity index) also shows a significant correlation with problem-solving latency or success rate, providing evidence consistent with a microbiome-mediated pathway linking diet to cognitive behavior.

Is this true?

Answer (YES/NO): YES